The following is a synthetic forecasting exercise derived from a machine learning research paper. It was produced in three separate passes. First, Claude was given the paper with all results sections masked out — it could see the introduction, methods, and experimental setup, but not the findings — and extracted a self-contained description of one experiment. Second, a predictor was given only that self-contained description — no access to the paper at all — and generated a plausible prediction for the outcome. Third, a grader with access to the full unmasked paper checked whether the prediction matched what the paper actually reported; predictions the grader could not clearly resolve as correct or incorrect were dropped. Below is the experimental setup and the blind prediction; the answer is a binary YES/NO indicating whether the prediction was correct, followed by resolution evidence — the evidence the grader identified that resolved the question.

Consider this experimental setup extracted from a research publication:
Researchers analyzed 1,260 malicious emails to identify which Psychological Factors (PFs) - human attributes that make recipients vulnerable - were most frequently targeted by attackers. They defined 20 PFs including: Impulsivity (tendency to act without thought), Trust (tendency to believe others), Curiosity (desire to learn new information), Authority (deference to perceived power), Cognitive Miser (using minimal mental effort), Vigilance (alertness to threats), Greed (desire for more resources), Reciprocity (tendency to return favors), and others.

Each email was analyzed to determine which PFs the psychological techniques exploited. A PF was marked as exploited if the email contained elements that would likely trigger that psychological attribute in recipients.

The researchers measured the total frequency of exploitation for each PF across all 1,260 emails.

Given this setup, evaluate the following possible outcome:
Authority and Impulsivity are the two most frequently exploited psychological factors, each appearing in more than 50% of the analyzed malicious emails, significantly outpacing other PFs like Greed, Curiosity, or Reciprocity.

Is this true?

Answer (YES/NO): NO